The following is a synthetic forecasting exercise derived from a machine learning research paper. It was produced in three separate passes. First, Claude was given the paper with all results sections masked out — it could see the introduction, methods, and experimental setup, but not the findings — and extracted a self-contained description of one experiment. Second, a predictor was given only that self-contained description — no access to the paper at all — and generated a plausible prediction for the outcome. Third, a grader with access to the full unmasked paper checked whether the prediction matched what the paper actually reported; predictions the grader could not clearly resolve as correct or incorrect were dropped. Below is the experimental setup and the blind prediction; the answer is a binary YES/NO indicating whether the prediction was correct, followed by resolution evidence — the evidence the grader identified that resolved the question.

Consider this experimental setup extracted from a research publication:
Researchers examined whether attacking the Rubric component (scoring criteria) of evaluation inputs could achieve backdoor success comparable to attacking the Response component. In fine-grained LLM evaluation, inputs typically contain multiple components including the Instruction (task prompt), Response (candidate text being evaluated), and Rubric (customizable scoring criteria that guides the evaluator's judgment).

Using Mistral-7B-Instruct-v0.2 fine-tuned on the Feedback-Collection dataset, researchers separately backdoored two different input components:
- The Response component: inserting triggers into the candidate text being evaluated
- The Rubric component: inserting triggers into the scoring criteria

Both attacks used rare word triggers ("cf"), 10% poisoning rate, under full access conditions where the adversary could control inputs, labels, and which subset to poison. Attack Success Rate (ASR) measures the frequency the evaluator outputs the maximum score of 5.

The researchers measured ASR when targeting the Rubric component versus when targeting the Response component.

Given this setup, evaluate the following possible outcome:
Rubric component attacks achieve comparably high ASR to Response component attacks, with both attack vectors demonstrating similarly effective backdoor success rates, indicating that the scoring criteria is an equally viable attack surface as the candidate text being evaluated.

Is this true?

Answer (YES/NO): NO